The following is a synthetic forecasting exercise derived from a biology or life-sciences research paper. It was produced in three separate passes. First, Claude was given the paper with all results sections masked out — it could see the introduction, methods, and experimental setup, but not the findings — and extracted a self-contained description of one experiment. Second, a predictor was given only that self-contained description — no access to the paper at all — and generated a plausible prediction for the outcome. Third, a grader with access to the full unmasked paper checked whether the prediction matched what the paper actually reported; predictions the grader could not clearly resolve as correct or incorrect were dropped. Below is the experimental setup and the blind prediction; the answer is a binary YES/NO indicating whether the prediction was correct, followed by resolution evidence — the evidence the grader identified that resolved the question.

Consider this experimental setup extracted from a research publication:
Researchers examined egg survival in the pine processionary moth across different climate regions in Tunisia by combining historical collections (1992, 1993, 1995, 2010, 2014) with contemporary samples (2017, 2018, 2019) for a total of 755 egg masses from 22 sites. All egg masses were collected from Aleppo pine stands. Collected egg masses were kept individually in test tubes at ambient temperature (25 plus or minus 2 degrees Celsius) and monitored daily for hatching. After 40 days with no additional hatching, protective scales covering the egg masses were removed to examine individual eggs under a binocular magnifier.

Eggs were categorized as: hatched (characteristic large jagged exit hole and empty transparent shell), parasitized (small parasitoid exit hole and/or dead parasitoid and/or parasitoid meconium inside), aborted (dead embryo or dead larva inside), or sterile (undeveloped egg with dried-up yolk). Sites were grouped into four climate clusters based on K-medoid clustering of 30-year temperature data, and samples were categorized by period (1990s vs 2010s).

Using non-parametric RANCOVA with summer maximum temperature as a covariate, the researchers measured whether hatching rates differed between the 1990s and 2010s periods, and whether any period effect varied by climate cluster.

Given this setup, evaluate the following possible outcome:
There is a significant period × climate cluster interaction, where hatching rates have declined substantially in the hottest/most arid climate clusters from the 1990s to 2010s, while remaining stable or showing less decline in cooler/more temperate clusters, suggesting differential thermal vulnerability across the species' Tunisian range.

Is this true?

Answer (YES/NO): NO